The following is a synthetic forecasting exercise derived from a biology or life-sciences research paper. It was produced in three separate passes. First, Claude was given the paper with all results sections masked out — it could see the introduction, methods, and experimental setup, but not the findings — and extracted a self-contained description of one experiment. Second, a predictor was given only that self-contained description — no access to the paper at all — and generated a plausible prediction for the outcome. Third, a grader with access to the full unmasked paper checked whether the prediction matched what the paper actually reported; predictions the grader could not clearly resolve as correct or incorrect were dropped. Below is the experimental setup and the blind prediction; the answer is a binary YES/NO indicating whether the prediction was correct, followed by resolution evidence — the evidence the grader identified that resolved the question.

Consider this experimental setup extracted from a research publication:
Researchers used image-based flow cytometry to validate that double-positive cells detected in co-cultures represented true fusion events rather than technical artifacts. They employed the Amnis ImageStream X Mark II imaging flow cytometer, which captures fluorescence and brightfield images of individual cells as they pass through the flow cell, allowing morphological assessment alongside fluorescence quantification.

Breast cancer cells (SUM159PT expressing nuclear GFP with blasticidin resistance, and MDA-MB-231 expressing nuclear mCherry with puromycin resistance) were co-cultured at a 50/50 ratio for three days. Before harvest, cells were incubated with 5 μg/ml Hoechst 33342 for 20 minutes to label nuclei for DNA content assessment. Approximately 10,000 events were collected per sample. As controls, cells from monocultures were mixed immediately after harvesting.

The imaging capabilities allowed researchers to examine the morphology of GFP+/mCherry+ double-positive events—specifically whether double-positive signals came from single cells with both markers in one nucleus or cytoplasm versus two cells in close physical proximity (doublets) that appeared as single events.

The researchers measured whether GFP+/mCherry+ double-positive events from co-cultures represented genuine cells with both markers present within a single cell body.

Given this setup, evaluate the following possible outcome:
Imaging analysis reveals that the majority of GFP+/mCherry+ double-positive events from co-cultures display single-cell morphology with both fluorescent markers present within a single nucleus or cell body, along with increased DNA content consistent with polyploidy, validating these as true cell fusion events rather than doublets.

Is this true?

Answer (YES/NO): NO